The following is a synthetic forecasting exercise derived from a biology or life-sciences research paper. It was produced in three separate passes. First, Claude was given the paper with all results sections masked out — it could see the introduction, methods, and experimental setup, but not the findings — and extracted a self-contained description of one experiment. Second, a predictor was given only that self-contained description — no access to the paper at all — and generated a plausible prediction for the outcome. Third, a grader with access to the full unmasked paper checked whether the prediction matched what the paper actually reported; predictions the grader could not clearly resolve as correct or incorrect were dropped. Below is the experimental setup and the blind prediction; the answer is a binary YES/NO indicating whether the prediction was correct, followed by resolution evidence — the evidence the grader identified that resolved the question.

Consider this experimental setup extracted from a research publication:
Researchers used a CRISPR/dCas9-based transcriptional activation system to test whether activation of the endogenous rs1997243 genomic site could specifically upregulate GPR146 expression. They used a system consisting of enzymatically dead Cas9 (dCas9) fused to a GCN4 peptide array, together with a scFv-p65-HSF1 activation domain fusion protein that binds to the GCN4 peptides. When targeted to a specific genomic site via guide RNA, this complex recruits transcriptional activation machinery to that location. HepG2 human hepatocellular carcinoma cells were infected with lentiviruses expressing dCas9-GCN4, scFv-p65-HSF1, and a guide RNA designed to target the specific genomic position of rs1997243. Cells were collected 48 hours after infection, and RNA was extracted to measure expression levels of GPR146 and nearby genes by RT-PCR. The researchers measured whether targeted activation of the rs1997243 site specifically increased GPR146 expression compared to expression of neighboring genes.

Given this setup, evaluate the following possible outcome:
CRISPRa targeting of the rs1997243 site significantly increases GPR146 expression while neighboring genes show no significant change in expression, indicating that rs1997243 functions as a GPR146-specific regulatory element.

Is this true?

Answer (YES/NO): YES